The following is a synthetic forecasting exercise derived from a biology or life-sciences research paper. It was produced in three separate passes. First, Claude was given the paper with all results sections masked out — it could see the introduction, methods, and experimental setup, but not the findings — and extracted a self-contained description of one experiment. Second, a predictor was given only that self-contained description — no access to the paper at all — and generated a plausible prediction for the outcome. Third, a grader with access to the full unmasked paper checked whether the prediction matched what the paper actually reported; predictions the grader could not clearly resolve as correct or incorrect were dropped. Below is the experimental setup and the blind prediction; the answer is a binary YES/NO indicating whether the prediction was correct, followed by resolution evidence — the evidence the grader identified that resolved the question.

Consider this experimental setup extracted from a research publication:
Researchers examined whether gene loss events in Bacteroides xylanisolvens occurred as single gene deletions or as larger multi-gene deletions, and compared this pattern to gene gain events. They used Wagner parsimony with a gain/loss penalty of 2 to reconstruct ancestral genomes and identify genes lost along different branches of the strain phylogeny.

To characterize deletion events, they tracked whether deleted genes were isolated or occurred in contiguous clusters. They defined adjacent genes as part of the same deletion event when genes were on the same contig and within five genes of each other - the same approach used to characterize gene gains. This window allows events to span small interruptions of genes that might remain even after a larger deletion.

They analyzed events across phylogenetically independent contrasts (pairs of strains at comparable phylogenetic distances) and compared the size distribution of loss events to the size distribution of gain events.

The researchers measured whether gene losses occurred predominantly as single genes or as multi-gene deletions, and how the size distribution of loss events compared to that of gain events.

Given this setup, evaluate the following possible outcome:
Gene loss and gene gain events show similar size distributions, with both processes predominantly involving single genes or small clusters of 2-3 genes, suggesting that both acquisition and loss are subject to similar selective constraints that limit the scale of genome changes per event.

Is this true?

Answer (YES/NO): NO